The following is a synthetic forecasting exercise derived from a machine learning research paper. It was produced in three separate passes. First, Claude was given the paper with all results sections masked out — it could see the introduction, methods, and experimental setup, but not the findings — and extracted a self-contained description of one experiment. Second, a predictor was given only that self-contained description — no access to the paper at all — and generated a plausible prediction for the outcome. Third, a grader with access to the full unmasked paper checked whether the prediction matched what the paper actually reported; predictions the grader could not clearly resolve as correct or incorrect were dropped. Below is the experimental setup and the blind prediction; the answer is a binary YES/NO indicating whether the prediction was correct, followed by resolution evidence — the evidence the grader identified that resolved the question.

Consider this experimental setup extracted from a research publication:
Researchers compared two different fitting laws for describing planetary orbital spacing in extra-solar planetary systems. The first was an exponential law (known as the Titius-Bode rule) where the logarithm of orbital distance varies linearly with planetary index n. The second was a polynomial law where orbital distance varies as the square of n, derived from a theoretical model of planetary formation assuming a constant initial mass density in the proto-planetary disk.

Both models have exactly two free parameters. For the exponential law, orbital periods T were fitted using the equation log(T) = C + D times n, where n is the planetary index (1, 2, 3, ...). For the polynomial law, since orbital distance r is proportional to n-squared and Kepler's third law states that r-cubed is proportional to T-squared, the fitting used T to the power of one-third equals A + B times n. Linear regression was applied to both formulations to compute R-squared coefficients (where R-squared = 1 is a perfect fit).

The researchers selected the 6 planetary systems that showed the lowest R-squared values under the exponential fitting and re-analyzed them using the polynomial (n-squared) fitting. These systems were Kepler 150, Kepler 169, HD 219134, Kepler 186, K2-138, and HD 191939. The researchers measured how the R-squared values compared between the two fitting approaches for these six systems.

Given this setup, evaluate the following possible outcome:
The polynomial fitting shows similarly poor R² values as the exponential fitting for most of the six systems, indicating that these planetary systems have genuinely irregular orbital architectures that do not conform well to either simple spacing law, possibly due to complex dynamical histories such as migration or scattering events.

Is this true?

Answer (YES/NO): NO